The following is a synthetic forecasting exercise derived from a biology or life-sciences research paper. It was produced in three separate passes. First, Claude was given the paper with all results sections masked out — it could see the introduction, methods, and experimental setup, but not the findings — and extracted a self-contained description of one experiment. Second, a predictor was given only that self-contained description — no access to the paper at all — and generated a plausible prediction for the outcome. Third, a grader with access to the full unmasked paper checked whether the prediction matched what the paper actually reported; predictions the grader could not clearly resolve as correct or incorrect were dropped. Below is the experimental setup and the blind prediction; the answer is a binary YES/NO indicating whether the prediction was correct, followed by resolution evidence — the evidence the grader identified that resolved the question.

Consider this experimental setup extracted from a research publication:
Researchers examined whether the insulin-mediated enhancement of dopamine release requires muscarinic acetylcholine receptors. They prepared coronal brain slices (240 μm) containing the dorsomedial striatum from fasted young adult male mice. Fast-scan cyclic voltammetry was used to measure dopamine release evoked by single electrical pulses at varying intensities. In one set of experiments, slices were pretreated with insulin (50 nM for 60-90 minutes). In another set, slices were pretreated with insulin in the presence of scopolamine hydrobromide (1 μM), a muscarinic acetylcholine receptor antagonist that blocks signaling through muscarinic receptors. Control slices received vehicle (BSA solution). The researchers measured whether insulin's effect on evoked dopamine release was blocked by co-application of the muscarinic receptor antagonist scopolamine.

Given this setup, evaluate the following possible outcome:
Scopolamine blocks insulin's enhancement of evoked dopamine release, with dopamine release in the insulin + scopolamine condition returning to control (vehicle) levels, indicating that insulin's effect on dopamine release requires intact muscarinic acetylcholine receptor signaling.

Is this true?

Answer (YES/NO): YES